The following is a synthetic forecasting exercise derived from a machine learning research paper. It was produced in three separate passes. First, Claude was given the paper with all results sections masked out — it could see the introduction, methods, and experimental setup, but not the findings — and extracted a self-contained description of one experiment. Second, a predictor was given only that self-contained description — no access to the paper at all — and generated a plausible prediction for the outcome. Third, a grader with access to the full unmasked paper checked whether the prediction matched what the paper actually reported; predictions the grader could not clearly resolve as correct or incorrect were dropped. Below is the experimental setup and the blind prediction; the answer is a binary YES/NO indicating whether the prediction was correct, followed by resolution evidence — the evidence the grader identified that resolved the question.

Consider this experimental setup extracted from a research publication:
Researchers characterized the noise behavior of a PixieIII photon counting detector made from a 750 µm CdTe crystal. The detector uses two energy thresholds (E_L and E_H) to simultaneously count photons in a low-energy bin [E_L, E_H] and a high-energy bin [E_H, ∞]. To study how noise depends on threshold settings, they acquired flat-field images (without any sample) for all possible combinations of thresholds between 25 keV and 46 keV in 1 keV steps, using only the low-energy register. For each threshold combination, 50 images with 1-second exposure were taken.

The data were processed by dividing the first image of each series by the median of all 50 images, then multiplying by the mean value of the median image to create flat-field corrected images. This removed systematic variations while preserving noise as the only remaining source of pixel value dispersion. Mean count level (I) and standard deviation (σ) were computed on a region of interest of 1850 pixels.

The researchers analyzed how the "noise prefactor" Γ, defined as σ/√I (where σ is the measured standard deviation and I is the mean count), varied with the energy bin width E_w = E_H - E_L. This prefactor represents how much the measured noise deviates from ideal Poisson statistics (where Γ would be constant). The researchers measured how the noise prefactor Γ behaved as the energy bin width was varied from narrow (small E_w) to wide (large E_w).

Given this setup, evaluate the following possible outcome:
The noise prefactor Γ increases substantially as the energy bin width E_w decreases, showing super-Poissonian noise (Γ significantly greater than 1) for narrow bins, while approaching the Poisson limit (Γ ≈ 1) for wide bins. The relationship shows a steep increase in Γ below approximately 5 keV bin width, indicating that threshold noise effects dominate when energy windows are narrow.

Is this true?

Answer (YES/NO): NO